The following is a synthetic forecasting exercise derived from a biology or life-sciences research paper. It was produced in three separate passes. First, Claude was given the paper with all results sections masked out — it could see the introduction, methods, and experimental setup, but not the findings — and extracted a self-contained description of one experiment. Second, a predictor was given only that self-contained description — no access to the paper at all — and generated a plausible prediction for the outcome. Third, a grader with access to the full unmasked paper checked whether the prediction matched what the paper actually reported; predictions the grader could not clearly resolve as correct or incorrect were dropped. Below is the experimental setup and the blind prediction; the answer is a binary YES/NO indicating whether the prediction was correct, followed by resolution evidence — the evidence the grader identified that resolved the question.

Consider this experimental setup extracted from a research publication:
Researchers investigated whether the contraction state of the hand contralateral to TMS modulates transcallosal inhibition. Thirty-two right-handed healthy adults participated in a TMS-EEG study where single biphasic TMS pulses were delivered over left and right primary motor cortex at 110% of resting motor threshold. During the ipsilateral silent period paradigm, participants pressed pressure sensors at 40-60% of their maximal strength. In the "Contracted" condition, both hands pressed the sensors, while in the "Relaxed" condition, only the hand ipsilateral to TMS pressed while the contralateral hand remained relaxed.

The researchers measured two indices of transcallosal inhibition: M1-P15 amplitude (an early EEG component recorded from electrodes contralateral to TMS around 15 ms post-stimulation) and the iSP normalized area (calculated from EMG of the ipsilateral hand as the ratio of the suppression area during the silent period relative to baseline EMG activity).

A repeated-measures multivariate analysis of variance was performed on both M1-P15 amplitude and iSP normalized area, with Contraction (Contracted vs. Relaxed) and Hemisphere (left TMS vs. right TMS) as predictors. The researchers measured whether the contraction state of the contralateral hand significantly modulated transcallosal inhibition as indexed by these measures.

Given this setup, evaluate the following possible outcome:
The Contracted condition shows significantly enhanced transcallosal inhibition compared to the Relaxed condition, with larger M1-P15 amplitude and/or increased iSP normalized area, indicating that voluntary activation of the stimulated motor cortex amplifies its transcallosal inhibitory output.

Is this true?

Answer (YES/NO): NO